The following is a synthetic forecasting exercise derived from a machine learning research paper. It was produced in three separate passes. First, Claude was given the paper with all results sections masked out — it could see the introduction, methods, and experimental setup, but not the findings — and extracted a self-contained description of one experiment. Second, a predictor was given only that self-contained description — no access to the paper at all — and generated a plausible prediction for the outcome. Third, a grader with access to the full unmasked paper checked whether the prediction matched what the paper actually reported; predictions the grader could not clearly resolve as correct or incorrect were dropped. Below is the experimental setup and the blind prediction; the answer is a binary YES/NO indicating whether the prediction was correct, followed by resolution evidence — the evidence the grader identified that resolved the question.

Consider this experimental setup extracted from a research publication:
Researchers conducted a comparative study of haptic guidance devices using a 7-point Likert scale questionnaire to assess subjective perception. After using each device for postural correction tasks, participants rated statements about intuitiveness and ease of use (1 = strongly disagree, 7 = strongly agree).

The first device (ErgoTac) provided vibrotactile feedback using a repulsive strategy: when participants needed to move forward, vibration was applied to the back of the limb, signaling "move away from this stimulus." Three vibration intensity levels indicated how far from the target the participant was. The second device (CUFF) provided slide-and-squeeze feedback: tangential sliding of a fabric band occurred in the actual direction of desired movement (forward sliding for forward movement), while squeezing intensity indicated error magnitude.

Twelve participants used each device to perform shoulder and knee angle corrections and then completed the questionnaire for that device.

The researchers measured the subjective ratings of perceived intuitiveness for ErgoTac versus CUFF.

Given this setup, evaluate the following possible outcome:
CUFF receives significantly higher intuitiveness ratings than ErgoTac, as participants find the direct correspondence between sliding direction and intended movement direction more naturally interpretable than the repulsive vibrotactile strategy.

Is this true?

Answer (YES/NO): NO